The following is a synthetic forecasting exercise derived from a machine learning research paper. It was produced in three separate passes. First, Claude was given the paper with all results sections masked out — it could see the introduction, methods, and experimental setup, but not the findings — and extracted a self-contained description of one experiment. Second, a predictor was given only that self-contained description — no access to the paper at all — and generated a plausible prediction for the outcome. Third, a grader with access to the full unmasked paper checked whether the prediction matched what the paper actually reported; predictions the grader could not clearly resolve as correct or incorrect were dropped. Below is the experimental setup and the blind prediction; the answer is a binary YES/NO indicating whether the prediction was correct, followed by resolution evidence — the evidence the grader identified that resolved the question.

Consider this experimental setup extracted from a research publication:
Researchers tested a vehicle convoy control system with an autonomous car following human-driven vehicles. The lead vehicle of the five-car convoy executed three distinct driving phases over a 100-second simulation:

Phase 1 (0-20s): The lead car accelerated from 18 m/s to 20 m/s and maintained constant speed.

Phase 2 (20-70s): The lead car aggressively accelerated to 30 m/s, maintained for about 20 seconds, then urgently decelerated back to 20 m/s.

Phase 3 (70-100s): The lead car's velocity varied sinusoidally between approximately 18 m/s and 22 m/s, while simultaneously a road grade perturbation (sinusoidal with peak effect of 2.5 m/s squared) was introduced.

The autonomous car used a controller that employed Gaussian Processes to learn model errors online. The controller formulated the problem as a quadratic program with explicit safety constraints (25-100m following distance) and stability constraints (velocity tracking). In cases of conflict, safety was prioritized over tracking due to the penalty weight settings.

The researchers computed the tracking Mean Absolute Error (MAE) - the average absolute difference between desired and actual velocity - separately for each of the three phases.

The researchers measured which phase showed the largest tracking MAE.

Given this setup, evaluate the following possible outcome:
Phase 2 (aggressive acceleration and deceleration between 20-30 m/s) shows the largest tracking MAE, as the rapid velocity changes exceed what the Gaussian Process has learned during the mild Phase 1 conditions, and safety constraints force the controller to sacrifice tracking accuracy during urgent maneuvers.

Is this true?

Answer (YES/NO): YES